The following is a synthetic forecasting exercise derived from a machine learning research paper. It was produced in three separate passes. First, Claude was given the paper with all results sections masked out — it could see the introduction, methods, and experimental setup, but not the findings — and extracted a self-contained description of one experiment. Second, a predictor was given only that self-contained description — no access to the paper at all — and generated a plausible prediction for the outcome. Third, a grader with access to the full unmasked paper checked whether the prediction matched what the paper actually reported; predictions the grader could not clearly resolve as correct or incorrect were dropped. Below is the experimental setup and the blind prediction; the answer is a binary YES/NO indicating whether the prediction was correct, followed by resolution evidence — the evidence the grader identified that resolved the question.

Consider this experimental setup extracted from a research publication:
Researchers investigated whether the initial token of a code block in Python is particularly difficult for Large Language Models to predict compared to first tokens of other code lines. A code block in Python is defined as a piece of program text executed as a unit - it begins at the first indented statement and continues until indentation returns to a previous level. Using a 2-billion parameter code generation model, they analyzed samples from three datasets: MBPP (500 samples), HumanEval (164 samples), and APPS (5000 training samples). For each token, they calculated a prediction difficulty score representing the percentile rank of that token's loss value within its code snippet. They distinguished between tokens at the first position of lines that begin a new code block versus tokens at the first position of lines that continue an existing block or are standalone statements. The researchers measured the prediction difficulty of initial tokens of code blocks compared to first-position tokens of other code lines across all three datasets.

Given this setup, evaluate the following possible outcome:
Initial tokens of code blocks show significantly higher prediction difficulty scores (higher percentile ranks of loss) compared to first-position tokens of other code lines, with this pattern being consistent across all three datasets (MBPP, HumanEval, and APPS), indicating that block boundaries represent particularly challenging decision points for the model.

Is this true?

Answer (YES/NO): YES